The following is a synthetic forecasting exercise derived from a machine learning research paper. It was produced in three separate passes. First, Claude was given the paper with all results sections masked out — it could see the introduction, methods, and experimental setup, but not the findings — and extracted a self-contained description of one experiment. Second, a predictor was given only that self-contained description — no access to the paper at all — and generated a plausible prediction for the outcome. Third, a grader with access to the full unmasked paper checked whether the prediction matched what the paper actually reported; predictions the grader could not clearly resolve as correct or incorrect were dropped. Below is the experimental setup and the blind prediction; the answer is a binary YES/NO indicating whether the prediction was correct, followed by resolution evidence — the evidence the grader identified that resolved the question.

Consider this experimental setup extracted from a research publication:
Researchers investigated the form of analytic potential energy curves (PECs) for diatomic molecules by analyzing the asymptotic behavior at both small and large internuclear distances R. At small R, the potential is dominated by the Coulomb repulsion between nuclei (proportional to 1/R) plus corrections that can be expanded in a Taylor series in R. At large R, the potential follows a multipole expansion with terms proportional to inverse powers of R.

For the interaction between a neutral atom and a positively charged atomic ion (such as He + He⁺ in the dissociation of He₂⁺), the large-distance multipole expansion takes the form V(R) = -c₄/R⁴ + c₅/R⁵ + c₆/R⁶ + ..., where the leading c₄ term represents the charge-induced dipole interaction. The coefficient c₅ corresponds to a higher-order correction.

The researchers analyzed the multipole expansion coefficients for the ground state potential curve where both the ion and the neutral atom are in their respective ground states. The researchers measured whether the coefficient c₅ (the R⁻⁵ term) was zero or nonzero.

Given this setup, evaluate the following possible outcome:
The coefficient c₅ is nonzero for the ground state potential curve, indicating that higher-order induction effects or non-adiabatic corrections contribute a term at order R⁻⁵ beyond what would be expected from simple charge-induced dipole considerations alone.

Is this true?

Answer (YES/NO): NO